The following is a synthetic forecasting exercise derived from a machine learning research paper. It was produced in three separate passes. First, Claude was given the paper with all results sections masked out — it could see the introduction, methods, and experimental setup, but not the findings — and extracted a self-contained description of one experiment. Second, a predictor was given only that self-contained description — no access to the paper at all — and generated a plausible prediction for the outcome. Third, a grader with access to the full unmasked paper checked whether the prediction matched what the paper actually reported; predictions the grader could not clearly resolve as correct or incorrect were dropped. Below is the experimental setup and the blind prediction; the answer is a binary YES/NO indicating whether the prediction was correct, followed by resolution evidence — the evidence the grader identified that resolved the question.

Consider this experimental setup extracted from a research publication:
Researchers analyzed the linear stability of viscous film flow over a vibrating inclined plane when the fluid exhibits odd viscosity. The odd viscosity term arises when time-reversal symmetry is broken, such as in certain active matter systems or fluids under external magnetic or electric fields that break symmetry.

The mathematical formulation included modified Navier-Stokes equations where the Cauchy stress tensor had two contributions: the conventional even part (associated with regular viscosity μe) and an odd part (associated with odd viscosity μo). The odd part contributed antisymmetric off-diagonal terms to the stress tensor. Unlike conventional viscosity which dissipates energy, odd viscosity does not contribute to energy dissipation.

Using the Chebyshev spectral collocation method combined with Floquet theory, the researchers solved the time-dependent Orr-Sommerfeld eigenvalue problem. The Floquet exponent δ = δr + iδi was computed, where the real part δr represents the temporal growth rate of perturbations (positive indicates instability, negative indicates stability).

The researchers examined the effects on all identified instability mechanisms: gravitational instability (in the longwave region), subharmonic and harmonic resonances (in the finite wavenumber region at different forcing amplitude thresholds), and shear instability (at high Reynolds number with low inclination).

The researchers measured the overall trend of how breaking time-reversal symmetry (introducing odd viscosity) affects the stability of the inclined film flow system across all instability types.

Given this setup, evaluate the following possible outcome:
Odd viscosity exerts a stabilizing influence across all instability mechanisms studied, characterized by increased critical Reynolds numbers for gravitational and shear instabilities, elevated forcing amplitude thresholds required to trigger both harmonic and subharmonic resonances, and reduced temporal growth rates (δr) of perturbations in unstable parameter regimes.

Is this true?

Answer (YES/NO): NO